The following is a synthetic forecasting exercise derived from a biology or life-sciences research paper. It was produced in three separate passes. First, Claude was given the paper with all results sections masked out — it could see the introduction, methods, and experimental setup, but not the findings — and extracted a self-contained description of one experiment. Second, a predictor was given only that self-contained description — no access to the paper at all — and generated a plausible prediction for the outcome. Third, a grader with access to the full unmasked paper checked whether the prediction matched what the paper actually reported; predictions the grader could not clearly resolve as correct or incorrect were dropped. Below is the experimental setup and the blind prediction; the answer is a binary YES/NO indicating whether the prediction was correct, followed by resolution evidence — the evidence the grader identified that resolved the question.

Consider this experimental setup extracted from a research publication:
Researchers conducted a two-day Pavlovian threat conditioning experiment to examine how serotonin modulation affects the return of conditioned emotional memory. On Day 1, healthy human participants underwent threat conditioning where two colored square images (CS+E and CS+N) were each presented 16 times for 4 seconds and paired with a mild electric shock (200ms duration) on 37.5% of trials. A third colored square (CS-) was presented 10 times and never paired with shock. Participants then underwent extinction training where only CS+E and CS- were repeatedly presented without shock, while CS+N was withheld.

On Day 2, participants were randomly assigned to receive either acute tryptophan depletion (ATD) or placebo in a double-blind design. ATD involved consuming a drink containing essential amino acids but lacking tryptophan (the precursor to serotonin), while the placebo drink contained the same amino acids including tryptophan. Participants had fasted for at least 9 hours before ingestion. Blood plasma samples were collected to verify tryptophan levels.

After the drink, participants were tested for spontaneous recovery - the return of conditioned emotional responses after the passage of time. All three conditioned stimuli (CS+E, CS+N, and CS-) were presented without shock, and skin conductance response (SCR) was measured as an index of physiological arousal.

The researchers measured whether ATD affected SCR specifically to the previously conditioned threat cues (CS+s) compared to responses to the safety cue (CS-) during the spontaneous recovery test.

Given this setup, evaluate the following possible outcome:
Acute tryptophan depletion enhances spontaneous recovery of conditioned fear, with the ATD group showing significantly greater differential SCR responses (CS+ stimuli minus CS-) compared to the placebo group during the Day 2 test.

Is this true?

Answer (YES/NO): NO